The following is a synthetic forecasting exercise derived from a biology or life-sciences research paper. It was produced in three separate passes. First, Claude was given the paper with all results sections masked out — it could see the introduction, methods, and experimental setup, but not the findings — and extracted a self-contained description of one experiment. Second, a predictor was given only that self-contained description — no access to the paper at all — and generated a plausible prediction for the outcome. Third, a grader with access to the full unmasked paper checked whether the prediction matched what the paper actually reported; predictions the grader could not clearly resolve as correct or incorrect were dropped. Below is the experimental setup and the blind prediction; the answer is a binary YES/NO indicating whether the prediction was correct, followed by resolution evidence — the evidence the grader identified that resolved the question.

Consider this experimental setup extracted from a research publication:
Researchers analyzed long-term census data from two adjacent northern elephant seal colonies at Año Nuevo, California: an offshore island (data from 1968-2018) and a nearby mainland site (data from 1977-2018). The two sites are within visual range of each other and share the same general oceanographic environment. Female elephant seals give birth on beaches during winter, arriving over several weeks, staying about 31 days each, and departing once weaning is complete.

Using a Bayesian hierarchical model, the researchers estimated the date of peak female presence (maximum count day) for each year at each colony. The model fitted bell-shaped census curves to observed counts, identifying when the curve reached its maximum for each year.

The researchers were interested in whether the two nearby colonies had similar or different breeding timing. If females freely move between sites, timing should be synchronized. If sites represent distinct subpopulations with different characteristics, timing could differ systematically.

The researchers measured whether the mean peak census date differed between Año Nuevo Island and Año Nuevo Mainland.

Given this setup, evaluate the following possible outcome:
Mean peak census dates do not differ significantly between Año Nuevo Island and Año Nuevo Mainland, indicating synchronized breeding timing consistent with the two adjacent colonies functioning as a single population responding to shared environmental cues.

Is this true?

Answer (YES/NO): NO